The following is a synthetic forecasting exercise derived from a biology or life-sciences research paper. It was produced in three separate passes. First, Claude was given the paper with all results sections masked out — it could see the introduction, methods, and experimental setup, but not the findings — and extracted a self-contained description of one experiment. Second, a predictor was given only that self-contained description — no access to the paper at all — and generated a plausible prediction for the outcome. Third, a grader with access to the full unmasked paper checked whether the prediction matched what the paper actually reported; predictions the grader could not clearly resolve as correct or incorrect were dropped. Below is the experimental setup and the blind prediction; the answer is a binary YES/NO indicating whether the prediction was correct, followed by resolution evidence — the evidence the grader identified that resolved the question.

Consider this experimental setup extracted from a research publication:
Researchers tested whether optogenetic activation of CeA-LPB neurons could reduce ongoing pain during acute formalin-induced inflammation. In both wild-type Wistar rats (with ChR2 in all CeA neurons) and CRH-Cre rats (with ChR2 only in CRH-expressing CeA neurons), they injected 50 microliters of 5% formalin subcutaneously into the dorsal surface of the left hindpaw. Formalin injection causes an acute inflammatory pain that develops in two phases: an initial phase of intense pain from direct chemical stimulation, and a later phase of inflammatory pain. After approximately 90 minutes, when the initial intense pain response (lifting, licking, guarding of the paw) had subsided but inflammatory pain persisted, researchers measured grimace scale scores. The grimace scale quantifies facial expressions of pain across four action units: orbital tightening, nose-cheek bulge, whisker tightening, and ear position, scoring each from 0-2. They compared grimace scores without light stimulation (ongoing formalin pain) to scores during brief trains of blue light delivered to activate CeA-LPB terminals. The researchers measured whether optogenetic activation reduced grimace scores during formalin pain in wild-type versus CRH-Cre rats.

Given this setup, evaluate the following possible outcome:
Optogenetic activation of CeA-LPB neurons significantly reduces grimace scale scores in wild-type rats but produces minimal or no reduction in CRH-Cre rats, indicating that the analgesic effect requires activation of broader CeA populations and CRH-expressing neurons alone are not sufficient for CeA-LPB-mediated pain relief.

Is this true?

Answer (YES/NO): NO